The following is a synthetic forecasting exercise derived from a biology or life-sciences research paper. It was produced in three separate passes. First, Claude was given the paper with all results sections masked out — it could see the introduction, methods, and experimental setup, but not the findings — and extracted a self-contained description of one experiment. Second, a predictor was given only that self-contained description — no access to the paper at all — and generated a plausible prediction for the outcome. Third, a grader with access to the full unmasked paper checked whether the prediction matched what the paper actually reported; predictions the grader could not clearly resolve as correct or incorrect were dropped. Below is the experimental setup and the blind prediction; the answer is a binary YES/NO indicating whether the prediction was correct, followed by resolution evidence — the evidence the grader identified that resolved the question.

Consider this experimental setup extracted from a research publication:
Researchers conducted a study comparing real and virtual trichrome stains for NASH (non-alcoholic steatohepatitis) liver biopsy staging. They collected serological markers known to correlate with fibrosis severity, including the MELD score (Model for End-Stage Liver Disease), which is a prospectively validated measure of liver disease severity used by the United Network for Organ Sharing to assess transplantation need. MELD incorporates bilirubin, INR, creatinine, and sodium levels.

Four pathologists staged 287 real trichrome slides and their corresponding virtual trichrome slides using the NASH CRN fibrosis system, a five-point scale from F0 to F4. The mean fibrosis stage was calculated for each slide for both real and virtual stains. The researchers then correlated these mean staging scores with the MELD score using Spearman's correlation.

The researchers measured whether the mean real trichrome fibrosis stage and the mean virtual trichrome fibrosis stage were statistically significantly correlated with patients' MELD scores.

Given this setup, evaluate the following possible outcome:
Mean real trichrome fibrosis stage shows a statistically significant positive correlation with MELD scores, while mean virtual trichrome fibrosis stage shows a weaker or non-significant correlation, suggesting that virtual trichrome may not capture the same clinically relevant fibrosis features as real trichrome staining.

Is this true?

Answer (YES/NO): NO